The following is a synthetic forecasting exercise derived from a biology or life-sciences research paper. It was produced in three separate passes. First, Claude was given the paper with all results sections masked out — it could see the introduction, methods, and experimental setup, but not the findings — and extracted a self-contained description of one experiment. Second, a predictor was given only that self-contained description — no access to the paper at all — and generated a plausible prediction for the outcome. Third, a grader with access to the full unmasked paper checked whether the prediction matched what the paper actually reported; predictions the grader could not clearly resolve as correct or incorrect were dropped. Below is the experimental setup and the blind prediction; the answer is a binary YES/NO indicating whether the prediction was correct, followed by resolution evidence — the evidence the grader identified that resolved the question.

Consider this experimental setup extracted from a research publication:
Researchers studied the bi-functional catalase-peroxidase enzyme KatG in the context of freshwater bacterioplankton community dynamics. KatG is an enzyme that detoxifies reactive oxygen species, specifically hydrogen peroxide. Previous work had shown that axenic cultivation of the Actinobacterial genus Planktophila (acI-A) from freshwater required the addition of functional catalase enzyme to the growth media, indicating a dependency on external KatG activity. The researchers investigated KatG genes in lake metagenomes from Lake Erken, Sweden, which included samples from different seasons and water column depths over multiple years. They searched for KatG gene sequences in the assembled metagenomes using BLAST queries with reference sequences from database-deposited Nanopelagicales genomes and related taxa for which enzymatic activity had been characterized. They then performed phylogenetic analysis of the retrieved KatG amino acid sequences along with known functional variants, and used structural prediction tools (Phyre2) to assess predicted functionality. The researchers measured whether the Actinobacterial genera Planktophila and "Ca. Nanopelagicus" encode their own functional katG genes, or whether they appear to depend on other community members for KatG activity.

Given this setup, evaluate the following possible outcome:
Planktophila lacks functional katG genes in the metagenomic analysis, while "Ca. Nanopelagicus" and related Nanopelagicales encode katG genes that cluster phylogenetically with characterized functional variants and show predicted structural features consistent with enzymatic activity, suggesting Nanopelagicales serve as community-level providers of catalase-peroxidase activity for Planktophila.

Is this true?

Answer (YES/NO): NO